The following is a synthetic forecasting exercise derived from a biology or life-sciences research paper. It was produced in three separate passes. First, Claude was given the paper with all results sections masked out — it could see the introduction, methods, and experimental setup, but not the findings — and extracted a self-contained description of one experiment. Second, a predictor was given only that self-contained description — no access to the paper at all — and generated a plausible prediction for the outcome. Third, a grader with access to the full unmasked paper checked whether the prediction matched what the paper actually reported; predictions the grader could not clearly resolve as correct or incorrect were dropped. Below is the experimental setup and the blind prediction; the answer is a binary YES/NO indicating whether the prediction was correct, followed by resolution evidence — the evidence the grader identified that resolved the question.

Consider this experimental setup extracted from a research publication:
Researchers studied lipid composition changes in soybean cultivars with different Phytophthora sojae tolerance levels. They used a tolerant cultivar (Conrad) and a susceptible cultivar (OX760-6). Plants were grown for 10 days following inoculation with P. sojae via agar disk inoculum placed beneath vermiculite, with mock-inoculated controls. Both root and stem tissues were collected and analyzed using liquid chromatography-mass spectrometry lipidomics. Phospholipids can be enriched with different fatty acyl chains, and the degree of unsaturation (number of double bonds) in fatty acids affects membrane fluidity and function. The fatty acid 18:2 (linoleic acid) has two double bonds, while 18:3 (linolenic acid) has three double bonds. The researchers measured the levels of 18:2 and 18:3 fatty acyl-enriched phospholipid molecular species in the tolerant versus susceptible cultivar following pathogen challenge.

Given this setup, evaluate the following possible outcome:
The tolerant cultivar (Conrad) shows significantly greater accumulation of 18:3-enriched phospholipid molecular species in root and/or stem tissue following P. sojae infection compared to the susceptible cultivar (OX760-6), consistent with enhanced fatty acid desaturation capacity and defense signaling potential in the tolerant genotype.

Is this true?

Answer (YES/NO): YES